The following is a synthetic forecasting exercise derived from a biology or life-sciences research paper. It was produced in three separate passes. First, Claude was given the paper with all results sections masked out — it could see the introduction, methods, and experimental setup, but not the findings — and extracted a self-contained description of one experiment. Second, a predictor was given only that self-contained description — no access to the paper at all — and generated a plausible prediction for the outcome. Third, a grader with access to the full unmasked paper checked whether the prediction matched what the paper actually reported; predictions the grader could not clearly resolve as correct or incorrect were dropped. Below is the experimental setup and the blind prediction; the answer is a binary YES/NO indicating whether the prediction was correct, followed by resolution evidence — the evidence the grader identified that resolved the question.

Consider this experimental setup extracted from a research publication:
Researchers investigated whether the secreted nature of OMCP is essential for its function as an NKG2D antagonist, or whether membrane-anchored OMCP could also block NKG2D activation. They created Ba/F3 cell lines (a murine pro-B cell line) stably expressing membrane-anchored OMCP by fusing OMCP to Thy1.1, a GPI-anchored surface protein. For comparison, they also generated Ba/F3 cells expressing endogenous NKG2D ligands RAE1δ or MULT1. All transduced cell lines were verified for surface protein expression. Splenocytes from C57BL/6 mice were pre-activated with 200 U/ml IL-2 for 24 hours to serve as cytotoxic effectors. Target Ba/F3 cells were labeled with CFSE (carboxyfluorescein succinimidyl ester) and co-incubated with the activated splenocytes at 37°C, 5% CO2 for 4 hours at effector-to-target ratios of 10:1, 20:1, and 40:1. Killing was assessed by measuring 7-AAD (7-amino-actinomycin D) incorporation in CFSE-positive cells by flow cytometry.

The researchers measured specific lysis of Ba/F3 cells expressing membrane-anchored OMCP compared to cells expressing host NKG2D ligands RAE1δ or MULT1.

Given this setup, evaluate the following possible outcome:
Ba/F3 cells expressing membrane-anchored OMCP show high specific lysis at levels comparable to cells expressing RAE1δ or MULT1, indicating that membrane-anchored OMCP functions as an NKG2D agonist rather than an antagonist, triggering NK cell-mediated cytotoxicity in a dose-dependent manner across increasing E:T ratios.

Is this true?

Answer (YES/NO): YES